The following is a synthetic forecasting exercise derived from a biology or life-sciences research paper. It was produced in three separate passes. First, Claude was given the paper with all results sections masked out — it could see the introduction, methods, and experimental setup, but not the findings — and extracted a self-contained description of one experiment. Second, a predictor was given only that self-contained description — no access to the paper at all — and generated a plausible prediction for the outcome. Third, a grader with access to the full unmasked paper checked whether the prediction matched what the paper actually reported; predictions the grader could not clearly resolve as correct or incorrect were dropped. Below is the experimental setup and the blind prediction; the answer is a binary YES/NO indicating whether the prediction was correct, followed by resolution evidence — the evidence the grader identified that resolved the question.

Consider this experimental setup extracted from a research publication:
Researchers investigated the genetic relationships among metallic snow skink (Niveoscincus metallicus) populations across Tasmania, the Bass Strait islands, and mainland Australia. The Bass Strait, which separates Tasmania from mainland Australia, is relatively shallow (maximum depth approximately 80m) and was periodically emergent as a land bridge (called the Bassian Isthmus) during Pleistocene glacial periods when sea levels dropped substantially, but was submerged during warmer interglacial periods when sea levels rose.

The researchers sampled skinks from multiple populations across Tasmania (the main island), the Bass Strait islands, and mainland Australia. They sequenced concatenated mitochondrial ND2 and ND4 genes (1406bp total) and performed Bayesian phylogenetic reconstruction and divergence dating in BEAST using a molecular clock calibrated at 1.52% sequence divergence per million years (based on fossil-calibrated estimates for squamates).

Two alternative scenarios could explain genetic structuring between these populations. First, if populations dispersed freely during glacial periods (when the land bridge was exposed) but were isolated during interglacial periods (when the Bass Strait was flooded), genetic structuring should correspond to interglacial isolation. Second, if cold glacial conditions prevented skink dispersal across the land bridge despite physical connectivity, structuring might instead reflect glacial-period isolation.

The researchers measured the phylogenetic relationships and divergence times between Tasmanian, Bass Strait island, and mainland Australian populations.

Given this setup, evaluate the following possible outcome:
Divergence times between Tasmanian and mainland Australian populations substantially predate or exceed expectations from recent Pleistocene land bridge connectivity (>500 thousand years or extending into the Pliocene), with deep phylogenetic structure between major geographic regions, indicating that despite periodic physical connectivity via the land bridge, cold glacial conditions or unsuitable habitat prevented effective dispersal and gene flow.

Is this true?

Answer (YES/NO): YES